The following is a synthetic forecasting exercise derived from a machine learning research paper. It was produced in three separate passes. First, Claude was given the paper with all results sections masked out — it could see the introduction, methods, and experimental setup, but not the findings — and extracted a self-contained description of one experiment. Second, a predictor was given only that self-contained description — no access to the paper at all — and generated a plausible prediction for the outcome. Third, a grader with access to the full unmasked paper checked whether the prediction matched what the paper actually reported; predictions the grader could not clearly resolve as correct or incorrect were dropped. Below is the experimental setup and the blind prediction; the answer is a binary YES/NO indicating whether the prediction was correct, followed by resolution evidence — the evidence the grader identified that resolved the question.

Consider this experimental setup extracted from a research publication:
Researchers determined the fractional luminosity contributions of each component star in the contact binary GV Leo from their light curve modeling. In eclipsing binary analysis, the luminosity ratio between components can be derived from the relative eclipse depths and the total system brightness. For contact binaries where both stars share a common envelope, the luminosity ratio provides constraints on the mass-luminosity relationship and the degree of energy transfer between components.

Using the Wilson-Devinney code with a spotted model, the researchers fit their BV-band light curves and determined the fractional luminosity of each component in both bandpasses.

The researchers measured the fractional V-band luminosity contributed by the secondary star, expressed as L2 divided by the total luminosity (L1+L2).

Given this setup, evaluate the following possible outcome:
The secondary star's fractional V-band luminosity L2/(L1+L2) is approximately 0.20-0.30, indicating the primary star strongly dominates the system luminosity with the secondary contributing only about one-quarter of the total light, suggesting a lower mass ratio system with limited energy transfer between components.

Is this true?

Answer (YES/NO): NO